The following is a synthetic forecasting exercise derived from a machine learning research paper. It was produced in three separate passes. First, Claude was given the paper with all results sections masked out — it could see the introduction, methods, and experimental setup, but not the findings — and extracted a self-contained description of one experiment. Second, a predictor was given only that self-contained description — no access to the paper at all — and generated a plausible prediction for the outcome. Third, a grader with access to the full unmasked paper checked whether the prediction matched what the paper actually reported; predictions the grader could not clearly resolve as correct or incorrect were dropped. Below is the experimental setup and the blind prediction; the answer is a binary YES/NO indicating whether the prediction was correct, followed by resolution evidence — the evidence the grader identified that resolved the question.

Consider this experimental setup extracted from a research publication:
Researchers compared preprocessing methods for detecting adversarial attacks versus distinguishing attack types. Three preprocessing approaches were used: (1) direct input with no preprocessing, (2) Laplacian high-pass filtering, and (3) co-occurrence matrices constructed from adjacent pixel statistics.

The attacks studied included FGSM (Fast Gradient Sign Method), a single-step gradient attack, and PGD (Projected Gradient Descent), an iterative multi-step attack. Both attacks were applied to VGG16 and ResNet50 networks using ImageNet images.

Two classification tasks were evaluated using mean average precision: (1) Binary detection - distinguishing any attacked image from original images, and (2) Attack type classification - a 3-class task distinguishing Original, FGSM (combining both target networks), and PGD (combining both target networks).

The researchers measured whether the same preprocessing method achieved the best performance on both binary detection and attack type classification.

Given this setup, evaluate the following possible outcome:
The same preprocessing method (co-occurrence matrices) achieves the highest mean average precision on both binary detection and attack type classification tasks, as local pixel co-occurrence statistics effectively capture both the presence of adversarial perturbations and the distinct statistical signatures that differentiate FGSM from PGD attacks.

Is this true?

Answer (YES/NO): YES